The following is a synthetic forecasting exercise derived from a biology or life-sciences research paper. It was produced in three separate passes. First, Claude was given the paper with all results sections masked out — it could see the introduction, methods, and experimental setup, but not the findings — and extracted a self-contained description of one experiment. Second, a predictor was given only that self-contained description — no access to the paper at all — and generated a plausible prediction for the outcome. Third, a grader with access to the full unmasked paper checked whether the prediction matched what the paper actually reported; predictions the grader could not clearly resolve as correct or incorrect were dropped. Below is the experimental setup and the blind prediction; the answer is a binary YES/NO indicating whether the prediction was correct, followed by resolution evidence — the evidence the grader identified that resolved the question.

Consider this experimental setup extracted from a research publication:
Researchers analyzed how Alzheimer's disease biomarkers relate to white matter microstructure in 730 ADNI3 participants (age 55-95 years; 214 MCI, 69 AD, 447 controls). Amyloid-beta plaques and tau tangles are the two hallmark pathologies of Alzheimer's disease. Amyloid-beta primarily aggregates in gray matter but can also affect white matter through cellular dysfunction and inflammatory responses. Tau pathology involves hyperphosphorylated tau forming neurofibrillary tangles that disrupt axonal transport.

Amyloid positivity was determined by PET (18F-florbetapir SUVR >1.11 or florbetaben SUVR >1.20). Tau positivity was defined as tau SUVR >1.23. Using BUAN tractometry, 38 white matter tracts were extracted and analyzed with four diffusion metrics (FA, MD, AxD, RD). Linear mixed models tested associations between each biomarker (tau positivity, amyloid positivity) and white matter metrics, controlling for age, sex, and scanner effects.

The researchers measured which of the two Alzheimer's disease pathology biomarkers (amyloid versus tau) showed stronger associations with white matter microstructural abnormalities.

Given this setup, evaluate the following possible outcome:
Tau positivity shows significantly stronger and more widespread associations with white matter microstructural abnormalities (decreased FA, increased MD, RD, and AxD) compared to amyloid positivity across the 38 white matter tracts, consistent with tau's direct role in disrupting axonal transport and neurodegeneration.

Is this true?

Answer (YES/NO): YES